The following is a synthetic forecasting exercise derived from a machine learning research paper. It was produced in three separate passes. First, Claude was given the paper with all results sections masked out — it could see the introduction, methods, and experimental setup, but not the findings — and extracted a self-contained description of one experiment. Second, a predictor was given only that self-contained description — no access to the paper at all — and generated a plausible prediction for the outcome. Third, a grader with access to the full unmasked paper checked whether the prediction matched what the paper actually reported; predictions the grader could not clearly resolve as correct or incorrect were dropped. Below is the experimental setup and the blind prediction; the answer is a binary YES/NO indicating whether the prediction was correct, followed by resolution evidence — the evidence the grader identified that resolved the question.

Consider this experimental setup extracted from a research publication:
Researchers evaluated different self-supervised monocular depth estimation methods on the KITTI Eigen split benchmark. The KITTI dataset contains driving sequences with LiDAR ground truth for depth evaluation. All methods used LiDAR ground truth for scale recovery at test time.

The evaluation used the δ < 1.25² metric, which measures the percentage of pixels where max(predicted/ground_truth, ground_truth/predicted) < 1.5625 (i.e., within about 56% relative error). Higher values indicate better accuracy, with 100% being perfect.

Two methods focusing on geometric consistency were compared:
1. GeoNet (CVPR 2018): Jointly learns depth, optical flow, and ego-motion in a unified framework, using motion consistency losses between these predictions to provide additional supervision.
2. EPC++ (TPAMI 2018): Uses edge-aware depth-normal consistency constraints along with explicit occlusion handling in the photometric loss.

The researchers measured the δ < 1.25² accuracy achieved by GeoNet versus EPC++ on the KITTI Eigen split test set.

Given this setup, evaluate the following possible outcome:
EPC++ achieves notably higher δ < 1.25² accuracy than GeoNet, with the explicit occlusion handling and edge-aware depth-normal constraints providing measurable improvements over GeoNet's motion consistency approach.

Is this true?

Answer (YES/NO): NO